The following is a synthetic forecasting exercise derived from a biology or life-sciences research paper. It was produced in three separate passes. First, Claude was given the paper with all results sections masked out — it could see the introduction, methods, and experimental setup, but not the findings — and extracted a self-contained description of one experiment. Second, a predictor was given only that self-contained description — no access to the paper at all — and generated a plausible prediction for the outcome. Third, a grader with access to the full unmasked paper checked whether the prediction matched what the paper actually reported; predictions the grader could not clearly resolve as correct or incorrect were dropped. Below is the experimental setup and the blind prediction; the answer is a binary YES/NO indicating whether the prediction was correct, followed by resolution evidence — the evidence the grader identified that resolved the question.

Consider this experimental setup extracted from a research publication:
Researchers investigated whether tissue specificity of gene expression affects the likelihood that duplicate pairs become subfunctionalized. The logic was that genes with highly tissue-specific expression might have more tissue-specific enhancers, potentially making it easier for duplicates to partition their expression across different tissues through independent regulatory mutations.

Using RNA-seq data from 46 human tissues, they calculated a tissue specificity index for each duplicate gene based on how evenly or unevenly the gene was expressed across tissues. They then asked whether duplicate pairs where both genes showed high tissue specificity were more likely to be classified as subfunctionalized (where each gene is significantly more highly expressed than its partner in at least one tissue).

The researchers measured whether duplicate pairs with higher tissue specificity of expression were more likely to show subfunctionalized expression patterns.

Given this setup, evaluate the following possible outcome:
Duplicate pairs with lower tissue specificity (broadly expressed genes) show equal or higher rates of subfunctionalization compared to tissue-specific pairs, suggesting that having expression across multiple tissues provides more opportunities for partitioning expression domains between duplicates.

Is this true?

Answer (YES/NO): YES